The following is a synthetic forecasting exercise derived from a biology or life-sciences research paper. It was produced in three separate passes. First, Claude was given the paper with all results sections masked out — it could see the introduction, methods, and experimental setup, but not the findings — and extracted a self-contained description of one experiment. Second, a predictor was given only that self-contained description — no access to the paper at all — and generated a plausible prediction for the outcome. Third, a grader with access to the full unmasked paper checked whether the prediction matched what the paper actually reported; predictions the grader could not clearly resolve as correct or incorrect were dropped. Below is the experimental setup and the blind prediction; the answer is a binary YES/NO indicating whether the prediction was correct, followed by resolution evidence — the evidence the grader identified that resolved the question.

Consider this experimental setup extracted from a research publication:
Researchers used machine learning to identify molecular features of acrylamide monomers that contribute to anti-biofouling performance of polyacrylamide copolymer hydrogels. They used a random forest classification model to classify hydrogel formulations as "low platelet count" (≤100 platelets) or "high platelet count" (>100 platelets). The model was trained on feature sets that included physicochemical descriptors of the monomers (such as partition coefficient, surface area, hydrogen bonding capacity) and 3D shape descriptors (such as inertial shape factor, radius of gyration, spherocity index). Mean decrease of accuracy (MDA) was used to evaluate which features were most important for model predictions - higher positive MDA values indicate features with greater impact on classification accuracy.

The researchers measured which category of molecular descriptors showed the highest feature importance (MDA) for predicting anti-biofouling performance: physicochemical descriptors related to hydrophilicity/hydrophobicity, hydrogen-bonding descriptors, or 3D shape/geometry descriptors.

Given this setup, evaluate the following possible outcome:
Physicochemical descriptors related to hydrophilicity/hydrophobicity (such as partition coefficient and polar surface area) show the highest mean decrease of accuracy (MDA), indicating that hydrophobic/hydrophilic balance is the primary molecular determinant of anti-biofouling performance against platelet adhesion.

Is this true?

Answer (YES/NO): NO